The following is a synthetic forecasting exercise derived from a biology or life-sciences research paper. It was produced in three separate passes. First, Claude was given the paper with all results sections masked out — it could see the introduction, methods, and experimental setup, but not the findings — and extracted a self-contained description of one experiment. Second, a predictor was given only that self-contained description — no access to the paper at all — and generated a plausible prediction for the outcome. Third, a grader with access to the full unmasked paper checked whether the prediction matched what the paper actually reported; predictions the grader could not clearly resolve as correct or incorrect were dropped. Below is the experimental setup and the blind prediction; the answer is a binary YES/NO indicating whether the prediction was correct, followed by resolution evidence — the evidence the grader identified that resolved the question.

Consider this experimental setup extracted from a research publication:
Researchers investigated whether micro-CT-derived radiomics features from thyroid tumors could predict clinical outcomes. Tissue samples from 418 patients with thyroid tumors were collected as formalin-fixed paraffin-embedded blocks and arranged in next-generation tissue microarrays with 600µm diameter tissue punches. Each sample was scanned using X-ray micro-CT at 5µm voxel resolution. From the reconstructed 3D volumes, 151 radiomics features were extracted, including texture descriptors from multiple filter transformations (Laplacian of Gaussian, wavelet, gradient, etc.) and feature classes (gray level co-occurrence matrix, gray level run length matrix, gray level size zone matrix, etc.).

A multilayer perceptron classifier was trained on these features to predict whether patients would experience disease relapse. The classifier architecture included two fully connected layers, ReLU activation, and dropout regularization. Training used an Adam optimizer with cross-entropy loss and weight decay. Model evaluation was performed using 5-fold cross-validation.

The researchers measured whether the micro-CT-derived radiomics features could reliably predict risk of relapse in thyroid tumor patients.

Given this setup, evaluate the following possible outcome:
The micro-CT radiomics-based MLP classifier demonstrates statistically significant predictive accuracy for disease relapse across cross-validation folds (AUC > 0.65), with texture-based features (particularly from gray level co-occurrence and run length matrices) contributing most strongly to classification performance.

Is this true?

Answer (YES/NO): NO